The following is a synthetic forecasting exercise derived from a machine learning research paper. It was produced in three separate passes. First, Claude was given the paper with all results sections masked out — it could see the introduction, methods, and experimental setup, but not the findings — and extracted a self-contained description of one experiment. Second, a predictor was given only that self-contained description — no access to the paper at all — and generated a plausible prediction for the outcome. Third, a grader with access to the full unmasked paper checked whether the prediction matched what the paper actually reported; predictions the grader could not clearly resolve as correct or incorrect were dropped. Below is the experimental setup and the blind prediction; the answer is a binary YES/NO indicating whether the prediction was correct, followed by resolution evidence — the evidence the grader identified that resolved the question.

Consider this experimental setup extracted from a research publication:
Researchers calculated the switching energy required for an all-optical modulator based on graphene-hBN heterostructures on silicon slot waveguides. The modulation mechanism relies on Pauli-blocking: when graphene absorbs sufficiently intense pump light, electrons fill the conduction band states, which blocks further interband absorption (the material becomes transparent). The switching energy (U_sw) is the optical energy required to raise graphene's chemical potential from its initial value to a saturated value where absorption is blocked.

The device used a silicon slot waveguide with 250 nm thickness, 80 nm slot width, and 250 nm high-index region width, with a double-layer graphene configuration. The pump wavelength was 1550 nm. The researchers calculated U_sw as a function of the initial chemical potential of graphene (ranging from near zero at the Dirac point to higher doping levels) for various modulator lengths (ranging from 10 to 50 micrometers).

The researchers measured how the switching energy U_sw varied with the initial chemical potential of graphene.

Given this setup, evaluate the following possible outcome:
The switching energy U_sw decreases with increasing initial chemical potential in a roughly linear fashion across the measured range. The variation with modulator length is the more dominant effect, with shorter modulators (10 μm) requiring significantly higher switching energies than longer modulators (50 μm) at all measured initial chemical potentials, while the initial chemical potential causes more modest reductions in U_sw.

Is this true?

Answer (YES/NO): NO